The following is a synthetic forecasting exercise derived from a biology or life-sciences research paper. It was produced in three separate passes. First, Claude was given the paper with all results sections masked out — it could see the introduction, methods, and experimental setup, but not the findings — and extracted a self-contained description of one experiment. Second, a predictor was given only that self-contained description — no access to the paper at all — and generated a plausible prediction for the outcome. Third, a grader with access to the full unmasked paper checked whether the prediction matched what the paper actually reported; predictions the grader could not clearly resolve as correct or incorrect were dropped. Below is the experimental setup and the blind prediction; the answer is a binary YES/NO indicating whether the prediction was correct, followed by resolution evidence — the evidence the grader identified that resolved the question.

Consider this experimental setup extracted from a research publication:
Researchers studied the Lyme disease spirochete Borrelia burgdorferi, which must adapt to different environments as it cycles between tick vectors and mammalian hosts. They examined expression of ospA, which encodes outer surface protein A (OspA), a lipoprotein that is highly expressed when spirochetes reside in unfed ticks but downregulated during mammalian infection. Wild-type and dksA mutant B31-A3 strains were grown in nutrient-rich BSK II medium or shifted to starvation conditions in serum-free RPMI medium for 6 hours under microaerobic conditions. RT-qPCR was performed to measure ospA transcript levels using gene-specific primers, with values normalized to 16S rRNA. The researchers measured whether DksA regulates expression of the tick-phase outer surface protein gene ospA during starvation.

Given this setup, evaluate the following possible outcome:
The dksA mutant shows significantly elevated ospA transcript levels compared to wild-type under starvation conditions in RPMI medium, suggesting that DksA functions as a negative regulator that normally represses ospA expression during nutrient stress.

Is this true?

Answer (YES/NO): NO